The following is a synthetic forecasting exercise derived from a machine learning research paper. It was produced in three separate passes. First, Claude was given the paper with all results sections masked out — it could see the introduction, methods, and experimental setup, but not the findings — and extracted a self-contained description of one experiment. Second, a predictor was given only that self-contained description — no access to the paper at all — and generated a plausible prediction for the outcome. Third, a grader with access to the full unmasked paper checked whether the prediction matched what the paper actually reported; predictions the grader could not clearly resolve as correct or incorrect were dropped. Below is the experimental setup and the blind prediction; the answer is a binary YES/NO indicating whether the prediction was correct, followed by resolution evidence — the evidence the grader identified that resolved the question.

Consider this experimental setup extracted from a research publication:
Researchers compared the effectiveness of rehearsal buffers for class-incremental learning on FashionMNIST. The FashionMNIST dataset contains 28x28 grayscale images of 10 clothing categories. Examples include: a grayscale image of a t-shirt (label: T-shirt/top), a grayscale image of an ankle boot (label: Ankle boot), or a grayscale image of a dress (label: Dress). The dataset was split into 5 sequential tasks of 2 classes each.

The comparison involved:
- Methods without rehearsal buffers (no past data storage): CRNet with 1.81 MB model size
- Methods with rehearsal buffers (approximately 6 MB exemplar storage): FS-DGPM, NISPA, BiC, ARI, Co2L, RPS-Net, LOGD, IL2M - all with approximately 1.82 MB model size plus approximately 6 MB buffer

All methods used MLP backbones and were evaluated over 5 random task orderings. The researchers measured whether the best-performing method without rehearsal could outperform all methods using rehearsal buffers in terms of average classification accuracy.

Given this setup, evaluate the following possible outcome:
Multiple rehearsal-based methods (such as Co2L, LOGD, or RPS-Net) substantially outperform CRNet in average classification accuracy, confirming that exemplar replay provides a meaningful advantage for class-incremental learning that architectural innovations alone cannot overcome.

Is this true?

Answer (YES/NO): NO